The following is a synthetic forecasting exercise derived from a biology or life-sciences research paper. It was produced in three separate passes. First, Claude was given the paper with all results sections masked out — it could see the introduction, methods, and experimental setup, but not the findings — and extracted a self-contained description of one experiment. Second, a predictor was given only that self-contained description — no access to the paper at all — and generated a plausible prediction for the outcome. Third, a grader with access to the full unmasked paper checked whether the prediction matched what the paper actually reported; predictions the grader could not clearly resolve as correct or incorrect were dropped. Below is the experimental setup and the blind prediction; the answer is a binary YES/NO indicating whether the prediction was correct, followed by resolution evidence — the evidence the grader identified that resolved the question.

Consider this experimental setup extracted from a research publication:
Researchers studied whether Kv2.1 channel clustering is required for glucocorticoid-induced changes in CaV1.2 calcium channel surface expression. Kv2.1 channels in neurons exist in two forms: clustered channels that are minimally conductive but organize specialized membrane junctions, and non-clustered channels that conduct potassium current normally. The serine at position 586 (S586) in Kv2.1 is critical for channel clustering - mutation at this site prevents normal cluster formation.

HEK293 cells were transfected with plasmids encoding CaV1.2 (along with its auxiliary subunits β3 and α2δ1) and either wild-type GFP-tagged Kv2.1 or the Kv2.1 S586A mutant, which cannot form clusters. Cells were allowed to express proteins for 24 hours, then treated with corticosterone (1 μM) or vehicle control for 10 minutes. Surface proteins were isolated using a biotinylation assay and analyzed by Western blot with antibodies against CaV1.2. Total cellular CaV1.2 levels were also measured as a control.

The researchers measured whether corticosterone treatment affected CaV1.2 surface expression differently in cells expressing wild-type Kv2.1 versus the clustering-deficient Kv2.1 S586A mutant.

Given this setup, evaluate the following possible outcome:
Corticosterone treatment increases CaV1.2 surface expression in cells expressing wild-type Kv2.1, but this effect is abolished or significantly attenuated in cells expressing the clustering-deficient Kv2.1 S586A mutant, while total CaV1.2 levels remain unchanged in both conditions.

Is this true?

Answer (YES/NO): NO